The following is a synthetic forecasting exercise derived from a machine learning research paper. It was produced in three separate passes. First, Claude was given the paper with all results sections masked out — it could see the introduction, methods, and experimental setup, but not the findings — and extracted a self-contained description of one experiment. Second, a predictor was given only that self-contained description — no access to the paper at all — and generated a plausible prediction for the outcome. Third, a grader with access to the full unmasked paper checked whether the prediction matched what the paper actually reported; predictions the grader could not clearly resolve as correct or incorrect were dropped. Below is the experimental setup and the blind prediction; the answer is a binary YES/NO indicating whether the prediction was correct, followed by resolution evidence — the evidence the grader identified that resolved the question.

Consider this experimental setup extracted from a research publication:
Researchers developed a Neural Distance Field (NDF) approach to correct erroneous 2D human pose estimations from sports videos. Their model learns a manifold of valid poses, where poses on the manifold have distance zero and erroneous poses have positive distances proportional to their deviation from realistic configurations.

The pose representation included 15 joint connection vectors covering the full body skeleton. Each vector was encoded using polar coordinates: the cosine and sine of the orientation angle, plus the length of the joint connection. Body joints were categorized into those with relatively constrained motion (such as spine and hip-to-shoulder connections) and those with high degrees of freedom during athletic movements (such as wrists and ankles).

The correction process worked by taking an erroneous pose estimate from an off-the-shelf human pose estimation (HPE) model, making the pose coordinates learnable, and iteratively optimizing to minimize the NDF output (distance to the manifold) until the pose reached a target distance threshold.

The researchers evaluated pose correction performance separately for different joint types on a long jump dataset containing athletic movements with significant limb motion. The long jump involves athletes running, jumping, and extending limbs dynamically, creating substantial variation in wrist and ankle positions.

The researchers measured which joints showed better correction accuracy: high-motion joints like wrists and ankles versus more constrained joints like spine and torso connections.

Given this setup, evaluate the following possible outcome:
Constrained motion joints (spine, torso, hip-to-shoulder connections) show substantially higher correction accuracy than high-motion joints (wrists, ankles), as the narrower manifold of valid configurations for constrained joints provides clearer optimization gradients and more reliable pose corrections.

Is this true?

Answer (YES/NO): YES